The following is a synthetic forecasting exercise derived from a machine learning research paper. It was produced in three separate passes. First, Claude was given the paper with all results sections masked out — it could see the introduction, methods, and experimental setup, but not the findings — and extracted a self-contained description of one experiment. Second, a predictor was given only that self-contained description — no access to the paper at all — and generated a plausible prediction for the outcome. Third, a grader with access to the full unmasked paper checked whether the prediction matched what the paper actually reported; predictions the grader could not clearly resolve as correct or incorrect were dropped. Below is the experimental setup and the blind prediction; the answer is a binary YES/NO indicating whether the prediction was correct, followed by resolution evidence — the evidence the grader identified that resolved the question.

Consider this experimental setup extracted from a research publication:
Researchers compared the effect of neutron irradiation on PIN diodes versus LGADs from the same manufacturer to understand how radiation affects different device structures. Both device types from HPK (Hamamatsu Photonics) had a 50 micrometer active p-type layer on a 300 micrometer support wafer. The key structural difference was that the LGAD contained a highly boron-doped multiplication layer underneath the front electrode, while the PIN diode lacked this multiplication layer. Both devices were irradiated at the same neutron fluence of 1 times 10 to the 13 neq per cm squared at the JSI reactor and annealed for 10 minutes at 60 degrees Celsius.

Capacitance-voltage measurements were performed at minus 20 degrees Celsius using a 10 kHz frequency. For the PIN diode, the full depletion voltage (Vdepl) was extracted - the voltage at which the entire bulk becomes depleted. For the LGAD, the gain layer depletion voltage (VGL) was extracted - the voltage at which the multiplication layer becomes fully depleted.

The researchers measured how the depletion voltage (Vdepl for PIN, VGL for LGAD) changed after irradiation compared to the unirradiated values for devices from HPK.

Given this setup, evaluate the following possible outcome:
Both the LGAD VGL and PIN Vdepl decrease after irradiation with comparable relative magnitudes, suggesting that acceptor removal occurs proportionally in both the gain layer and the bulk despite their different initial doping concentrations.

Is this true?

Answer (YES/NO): NO